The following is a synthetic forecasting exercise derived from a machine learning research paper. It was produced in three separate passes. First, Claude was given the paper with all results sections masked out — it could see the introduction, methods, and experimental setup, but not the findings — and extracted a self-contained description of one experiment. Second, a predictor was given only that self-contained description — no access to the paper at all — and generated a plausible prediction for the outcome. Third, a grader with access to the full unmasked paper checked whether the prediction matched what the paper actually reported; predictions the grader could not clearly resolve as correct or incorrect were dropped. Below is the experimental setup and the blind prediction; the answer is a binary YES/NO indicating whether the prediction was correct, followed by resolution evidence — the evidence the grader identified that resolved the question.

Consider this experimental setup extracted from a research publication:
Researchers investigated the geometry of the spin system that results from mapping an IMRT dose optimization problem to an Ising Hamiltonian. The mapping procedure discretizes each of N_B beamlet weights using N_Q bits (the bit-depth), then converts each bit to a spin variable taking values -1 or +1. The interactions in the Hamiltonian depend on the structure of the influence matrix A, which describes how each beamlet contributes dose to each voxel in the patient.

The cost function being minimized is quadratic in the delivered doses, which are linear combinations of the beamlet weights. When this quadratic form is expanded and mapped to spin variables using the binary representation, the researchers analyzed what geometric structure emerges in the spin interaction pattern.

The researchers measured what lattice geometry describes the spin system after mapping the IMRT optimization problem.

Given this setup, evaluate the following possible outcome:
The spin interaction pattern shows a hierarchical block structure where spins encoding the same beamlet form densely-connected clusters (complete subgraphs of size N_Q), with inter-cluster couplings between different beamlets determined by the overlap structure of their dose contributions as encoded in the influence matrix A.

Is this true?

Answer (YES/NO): NO